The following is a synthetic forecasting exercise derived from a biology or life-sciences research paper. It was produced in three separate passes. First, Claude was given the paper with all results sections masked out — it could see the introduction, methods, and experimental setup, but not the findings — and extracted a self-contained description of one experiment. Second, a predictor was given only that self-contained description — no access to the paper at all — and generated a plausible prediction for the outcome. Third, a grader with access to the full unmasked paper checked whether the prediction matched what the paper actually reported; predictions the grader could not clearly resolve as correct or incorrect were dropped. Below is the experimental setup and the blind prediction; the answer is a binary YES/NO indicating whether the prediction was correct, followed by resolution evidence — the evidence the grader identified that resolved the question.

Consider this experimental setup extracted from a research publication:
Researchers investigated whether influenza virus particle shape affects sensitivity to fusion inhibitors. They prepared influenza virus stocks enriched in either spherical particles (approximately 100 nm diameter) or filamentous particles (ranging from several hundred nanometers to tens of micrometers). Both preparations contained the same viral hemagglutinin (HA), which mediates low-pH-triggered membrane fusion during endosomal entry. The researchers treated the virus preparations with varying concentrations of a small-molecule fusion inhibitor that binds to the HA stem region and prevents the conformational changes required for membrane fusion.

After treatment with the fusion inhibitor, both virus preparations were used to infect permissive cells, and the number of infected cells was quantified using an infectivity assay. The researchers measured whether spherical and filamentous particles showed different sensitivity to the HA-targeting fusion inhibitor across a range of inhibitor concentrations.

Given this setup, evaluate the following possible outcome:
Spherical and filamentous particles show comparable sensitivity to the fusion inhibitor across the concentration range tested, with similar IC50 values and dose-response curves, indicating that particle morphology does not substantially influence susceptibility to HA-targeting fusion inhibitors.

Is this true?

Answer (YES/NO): NO